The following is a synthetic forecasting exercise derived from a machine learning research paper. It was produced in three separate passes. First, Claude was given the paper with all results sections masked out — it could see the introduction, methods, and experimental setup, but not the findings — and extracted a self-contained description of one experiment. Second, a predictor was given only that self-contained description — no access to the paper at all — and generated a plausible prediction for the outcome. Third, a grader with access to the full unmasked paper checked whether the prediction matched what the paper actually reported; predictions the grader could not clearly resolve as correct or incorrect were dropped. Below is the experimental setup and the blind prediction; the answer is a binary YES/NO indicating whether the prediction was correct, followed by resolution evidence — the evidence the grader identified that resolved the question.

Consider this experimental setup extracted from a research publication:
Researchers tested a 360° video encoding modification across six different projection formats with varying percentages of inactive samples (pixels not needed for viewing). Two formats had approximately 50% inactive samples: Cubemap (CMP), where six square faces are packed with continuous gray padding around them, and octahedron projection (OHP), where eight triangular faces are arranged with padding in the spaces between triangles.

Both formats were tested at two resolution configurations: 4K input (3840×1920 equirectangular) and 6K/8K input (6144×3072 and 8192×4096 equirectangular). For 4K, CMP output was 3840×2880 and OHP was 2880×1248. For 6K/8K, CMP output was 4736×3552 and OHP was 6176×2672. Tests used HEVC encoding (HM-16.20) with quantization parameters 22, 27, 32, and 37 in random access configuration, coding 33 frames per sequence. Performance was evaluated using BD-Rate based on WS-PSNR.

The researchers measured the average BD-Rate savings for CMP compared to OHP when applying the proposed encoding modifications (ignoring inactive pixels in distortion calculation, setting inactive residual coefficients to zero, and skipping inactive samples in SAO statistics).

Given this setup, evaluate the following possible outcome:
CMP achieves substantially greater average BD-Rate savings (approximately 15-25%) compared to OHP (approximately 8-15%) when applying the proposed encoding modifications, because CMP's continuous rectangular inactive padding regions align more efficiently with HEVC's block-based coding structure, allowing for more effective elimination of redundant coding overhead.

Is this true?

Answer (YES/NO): NO